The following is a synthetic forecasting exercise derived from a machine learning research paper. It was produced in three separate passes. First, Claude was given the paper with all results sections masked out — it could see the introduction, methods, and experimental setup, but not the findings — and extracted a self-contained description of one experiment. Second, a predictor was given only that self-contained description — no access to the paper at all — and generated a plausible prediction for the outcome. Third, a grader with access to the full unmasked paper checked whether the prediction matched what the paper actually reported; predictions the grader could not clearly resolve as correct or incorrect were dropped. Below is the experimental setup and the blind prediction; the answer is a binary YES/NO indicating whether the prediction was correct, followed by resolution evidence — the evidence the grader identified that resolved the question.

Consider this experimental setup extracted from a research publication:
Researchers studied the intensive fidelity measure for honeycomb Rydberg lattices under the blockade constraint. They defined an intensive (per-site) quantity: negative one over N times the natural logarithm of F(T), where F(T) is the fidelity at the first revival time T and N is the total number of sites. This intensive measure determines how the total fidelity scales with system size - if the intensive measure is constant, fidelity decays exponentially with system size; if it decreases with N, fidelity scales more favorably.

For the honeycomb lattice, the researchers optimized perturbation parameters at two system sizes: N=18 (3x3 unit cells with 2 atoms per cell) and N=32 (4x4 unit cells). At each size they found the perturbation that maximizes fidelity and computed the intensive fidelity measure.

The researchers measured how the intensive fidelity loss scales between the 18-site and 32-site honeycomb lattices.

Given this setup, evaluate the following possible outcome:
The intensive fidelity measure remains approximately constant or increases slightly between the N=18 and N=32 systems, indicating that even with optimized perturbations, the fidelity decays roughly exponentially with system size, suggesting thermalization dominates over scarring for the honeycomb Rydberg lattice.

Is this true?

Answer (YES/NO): NO